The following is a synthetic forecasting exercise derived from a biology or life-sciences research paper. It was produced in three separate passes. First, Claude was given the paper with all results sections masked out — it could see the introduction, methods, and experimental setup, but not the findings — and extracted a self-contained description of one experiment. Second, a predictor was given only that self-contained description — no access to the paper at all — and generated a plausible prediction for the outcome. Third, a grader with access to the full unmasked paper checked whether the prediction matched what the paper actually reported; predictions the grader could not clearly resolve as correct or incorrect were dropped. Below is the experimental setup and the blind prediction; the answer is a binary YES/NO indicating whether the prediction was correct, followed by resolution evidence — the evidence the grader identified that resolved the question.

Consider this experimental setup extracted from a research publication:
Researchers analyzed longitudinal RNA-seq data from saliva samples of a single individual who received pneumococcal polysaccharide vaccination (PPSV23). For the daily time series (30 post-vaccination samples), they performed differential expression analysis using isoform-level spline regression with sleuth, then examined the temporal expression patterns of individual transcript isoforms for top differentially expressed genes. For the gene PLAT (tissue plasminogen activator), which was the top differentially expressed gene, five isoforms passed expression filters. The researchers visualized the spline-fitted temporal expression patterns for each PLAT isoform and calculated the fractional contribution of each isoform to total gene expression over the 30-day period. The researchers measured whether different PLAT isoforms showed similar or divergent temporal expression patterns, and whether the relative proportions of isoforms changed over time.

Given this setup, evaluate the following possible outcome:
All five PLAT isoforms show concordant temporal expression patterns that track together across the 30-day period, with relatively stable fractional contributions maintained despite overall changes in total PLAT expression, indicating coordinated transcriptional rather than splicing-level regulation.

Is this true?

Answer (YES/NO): NO